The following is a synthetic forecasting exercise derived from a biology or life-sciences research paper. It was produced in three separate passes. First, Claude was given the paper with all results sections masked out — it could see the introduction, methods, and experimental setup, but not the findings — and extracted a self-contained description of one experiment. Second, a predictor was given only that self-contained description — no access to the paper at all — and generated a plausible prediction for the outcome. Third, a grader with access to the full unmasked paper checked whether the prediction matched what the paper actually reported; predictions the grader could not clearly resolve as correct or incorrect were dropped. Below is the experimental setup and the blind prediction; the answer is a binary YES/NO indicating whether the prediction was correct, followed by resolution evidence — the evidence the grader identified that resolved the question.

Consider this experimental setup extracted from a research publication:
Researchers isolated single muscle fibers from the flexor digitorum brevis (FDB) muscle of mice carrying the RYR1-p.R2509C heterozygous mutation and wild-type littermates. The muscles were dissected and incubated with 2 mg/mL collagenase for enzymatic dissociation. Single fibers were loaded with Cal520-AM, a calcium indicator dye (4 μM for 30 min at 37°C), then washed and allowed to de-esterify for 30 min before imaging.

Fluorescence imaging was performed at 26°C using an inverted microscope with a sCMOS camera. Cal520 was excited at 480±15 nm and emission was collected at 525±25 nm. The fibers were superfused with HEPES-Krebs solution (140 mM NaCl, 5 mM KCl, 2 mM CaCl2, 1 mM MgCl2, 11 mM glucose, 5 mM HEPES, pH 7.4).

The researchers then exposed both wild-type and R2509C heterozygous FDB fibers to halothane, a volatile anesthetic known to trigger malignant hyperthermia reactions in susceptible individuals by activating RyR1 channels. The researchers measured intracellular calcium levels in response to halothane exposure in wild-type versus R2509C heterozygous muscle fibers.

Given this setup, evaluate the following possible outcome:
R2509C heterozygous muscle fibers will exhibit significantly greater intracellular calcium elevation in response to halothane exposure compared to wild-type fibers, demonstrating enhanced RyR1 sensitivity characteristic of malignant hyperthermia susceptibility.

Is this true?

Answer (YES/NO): YES